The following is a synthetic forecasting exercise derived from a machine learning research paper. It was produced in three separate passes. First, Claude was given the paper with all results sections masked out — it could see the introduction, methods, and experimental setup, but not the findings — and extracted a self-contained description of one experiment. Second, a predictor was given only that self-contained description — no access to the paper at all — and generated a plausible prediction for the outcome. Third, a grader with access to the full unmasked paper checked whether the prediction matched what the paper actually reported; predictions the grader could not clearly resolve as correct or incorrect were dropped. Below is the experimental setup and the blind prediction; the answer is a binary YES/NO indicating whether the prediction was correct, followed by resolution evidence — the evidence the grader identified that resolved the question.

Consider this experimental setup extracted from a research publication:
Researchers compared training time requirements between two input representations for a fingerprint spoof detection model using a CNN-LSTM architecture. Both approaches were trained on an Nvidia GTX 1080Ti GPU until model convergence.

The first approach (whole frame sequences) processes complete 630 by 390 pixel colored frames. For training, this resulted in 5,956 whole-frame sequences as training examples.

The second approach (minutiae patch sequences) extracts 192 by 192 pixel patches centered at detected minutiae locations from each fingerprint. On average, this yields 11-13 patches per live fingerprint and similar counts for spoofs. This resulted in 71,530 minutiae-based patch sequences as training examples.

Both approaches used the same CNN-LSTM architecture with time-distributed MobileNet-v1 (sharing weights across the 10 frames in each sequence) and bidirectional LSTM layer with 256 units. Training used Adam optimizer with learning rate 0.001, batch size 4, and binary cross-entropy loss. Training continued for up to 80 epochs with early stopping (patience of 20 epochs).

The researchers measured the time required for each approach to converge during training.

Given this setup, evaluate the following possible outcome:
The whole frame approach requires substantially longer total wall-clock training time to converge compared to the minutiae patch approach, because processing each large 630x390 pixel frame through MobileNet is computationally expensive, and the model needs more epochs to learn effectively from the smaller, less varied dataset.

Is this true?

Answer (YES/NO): NO